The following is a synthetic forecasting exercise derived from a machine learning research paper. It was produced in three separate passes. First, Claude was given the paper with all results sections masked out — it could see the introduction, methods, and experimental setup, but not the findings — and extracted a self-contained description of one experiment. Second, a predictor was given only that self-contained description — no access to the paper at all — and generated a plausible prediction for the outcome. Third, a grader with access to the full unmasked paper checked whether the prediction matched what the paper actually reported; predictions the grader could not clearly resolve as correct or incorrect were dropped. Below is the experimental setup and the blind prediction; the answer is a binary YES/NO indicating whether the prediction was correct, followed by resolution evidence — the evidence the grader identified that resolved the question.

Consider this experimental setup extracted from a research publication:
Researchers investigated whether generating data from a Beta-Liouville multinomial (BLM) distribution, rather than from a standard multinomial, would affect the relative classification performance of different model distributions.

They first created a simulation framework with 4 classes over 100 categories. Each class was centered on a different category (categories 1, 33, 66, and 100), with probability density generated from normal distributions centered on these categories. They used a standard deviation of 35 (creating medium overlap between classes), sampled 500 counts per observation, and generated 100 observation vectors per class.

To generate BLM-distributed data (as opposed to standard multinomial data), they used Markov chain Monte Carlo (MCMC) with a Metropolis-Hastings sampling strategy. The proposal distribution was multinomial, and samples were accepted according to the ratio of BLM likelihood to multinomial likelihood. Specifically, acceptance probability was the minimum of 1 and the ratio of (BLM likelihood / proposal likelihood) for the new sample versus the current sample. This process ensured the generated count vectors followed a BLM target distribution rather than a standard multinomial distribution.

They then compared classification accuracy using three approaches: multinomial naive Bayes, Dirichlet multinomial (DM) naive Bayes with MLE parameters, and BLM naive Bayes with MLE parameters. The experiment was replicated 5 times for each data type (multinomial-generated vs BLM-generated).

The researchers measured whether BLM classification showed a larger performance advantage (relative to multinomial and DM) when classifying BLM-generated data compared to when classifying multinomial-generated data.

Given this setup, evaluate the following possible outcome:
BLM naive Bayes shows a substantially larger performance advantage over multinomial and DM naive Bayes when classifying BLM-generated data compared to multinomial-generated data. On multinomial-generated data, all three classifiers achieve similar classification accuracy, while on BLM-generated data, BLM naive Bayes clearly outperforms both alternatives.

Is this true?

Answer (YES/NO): NO